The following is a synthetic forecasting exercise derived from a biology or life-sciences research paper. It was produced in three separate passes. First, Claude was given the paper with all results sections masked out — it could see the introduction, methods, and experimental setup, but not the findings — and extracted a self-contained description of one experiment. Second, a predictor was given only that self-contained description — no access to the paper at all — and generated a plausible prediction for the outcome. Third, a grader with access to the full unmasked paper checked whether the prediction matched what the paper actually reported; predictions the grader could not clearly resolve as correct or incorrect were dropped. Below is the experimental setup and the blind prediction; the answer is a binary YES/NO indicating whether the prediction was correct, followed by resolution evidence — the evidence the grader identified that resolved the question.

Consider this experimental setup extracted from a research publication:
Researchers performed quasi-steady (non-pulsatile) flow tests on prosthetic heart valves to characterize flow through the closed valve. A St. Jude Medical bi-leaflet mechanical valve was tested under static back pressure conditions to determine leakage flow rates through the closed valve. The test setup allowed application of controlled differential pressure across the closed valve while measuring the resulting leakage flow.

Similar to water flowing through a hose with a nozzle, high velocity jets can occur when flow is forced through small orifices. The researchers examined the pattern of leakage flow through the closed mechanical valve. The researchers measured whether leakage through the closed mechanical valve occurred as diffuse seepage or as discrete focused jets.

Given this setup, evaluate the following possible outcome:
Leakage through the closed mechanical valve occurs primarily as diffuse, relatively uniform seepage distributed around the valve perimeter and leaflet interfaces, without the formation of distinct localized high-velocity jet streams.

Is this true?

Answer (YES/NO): NO